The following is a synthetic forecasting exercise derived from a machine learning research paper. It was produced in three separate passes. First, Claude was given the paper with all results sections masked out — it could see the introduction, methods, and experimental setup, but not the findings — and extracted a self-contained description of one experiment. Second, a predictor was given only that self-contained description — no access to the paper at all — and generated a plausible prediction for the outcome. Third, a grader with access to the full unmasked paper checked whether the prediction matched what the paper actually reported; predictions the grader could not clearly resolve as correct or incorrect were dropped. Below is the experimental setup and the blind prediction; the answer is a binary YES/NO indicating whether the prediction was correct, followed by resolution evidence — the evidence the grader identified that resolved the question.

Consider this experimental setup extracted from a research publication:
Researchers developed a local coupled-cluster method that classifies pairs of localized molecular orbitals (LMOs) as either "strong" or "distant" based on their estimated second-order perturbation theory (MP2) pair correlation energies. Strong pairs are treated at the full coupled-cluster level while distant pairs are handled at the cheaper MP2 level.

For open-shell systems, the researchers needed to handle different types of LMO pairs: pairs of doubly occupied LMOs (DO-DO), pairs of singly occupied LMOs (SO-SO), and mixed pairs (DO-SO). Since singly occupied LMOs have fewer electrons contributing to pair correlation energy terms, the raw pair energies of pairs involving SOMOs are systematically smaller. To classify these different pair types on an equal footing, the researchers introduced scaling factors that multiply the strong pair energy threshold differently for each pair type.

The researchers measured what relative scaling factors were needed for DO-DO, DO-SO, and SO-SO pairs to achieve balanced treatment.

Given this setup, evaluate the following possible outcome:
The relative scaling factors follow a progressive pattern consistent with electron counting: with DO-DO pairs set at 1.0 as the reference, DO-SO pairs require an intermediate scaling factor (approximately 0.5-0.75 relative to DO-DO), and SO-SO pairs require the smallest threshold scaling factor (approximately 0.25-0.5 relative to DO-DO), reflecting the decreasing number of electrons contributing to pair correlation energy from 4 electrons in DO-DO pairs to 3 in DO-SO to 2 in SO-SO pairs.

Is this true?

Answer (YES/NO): YES